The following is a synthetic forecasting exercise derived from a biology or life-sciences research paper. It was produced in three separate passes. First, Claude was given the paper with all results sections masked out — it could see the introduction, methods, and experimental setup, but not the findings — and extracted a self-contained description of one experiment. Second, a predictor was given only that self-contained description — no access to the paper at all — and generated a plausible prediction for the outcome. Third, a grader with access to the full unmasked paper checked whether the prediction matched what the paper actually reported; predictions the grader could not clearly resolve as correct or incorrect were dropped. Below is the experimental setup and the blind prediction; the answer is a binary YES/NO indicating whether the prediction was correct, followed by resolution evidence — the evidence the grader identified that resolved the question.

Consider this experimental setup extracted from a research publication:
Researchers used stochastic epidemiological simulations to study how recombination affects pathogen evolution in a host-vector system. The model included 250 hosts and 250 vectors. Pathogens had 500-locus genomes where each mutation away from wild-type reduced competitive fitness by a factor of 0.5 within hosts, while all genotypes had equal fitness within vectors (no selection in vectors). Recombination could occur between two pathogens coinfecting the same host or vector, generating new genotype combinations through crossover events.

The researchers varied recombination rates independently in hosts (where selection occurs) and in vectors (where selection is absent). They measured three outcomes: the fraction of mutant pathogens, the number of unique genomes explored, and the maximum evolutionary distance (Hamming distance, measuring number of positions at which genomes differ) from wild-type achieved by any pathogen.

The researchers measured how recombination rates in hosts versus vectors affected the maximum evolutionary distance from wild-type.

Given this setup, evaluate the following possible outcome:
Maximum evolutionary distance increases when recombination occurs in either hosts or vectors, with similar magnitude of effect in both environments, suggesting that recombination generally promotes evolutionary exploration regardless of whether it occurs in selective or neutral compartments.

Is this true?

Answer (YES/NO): NO